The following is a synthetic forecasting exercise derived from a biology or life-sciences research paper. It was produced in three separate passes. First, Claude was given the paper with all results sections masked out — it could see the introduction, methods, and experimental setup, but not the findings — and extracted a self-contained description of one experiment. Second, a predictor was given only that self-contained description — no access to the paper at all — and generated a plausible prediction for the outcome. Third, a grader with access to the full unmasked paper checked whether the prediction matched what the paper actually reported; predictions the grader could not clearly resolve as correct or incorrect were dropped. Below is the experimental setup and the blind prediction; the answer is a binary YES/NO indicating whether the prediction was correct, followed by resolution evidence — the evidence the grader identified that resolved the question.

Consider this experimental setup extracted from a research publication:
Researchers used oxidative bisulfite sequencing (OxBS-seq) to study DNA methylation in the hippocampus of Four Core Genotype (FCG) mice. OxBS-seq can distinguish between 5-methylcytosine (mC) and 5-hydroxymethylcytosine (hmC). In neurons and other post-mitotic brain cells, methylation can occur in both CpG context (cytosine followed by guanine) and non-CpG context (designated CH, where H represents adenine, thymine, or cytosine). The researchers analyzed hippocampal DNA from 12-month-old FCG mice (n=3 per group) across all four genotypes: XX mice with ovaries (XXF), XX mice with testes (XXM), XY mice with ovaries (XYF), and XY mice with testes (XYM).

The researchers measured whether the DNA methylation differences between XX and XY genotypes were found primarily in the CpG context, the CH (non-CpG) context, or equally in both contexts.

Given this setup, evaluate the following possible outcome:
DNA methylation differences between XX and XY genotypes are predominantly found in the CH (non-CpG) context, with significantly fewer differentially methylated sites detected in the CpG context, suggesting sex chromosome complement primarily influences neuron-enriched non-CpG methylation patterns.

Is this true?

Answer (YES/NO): NO